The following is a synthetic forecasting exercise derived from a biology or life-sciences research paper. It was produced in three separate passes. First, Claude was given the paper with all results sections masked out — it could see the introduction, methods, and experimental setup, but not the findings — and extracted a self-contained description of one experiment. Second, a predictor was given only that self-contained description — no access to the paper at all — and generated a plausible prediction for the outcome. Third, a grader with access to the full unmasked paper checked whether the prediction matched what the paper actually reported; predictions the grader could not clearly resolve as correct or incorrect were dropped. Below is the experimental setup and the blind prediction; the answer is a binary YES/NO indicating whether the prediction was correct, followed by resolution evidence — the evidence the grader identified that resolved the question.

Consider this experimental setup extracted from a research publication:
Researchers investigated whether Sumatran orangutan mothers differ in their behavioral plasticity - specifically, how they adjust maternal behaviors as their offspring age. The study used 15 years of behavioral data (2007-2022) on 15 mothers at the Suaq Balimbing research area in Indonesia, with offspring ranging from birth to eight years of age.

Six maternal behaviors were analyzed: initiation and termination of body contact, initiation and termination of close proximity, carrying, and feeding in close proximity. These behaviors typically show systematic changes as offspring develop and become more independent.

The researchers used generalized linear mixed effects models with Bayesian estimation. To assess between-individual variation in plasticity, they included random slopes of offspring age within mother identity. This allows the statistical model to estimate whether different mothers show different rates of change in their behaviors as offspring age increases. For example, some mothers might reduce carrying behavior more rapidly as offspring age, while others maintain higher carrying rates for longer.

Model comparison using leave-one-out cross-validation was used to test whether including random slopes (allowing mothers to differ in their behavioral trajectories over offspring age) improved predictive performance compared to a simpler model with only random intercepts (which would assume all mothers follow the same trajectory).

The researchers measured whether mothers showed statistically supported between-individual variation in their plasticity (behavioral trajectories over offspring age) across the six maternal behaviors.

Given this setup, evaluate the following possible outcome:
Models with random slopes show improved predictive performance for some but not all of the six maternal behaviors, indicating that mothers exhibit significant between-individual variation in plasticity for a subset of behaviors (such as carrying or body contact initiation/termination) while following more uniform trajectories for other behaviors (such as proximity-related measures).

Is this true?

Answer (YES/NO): NO